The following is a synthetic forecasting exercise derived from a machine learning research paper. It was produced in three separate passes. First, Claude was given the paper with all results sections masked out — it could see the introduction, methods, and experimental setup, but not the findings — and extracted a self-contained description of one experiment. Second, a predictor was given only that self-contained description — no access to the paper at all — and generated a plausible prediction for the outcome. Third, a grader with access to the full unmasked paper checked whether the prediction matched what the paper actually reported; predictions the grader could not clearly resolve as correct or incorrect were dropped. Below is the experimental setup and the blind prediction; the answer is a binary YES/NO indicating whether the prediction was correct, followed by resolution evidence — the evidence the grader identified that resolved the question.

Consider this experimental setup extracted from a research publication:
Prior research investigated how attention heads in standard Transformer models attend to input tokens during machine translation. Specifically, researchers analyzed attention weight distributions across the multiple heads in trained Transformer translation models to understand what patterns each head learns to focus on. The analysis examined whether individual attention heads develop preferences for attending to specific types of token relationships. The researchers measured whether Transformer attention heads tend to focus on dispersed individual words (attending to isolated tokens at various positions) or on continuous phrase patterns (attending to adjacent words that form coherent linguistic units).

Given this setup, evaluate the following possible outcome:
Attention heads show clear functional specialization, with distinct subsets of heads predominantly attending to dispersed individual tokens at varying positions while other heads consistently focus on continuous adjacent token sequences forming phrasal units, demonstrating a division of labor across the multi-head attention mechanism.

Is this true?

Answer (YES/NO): NO